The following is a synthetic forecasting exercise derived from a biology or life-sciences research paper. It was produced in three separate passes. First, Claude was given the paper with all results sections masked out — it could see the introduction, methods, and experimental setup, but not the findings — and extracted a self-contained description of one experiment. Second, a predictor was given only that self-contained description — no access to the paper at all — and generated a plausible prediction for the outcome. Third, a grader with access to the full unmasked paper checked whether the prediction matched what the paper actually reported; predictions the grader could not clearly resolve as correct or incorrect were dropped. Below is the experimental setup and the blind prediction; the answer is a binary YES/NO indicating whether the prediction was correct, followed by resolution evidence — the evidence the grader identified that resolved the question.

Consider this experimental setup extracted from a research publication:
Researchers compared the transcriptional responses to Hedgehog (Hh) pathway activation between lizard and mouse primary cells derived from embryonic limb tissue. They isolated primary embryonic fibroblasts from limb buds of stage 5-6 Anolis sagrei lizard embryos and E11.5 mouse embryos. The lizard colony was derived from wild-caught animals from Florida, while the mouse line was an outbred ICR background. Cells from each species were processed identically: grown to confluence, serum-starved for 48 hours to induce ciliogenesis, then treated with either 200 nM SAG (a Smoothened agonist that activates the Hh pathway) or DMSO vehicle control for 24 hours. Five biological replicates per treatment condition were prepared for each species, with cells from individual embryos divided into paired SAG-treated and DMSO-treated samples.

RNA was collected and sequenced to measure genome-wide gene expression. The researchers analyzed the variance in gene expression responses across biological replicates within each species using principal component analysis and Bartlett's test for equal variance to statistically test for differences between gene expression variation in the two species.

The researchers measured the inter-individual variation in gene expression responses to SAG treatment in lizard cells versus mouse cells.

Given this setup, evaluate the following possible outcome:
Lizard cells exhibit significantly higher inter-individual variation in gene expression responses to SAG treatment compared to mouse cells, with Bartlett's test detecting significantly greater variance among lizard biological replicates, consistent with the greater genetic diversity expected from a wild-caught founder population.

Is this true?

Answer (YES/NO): YES